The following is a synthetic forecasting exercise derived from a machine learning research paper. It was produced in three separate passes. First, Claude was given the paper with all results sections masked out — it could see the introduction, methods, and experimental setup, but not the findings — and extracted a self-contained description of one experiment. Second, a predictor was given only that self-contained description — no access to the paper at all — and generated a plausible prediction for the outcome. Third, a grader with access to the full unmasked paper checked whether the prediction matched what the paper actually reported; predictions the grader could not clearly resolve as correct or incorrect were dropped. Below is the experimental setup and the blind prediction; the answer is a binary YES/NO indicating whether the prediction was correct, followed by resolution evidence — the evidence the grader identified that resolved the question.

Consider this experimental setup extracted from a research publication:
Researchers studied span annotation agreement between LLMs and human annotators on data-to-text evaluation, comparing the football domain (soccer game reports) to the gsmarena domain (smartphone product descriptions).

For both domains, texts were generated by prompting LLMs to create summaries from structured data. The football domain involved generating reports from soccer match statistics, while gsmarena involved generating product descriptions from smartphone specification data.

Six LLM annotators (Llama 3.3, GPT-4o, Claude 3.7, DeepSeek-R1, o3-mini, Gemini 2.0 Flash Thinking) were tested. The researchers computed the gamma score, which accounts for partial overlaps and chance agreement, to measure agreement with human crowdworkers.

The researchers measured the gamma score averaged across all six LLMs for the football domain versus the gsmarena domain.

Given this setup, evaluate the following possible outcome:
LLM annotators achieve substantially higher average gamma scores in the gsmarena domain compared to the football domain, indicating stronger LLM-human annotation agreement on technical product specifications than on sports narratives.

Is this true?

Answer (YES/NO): NO